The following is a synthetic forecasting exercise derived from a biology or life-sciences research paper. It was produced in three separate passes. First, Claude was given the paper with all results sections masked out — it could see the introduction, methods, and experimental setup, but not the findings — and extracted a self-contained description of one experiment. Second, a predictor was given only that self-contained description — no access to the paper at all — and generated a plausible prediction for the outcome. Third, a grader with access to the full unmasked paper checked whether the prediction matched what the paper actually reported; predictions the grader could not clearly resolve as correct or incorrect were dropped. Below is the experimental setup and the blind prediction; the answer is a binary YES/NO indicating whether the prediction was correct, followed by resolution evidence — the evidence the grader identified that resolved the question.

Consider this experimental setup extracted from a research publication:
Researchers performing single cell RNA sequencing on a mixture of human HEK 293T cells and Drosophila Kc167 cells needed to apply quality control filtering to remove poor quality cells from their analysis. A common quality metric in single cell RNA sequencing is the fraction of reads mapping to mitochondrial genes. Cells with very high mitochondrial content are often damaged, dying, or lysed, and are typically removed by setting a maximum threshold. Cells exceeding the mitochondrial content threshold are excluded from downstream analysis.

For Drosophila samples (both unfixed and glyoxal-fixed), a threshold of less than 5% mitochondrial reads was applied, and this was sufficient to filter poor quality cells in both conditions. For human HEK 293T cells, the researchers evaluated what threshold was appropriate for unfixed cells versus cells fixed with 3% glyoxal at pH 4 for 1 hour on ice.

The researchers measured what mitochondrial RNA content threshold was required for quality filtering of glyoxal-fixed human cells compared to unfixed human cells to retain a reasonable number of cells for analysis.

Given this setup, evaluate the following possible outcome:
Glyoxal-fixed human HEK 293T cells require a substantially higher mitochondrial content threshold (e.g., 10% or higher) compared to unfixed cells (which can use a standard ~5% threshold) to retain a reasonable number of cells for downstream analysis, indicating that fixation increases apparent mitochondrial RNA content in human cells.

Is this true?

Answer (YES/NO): NO